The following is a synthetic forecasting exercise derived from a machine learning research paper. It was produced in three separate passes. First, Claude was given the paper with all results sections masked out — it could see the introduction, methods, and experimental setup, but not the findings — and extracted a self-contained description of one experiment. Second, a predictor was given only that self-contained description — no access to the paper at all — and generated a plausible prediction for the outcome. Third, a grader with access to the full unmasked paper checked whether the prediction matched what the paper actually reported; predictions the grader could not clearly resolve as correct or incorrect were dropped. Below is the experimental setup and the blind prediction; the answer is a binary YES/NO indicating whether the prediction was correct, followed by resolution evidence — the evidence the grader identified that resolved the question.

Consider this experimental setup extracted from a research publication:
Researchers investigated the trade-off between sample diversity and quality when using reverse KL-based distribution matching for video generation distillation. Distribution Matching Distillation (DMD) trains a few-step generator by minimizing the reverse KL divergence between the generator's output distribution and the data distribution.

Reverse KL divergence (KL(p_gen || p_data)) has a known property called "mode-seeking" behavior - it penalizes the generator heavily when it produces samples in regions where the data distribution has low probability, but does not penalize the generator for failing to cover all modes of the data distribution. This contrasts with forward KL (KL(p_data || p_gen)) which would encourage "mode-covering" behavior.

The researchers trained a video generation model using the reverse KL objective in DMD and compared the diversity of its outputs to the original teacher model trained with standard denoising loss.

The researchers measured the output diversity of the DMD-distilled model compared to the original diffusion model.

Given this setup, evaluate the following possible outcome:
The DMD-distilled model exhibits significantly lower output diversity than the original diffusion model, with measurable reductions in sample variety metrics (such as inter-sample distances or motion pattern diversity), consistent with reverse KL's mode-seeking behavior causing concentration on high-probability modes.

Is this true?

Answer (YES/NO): NO